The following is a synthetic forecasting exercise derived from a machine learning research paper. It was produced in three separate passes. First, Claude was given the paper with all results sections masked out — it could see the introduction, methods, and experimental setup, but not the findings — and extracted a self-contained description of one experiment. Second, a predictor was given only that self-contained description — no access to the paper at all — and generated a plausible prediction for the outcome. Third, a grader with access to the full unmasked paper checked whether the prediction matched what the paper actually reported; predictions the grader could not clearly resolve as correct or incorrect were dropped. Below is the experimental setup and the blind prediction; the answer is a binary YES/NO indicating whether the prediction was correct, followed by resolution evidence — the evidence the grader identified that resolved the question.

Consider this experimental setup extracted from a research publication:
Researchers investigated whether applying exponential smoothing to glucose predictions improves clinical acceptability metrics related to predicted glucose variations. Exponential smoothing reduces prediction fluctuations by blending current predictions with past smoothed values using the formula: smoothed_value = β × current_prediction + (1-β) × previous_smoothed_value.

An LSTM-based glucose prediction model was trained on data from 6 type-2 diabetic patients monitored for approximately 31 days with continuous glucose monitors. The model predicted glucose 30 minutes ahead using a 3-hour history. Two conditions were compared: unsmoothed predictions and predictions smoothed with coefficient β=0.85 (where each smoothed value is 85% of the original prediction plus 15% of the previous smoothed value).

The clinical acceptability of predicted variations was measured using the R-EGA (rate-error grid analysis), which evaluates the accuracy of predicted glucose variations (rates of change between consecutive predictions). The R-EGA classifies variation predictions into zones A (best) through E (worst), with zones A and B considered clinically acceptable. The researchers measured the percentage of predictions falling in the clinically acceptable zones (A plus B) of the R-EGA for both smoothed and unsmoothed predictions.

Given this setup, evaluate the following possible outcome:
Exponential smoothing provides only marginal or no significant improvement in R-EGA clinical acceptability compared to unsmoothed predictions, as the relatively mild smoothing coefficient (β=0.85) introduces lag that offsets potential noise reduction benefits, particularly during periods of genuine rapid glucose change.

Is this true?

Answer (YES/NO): NO